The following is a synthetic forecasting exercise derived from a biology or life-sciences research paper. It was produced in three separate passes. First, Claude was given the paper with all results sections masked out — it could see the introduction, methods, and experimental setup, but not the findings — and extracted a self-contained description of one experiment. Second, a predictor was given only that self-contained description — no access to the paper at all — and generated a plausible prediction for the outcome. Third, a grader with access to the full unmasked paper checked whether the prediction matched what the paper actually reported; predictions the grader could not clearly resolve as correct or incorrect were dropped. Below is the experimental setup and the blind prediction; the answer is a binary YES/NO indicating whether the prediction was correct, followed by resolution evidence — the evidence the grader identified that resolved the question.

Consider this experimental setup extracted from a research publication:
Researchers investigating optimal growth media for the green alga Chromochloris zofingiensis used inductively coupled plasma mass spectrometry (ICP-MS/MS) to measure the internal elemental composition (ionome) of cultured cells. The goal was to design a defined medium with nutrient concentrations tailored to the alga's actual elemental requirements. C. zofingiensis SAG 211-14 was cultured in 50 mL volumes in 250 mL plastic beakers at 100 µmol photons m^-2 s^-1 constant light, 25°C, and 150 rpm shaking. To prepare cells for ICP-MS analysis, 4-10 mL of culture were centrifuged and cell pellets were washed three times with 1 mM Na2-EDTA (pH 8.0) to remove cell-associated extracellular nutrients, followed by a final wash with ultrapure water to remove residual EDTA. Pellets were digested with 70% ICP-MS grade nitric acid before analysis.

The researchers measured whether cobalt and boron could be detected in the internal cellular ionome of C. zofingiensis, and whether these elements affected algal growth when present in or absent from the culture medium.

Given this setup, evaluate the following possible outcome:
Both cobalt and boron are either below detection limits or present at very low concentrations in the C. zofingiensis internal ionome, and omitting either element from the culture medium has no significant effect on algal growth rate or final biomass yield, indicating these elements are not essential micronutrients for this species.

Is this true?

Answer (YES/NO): YES